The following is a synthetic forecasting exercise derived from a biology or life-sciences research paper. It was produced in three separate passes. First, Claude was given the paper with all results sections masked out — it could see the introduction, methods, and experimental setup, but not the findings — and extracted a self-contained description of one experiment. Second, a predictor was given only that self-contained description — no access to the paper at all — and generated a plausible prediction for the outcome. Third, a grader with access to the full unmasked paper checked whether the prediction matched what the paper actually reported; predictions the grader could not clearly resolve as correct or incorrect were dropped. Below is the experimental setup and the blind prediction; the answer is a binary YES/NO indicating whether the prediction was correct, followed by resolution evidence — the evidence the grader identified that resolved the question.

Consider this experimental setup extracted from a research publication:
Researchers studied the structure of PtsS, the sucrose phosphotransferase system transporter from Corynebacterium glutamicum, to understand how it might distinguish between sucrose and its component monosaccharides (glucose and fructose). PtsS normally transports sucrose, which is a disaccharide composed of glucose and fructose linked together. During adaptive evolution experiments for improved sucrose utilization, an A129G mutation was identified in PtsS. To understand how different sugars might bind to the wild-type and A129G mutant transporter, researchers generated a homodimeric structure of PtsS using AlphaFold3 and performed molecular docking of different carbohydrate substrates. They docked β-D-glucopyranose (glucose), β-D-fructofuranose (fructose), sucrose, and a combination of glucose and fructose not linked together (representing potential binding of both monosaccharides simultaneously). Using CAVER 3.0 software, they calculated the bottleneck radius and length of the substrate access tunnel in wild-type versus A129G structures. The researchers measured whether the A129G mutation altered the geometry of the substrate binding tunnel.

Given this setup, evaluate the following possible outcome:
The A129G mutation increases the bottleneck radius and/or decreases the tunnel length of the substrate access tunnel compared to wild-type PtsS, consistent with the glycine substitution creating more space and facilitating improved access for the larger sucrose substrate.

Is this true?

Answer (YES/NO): NO